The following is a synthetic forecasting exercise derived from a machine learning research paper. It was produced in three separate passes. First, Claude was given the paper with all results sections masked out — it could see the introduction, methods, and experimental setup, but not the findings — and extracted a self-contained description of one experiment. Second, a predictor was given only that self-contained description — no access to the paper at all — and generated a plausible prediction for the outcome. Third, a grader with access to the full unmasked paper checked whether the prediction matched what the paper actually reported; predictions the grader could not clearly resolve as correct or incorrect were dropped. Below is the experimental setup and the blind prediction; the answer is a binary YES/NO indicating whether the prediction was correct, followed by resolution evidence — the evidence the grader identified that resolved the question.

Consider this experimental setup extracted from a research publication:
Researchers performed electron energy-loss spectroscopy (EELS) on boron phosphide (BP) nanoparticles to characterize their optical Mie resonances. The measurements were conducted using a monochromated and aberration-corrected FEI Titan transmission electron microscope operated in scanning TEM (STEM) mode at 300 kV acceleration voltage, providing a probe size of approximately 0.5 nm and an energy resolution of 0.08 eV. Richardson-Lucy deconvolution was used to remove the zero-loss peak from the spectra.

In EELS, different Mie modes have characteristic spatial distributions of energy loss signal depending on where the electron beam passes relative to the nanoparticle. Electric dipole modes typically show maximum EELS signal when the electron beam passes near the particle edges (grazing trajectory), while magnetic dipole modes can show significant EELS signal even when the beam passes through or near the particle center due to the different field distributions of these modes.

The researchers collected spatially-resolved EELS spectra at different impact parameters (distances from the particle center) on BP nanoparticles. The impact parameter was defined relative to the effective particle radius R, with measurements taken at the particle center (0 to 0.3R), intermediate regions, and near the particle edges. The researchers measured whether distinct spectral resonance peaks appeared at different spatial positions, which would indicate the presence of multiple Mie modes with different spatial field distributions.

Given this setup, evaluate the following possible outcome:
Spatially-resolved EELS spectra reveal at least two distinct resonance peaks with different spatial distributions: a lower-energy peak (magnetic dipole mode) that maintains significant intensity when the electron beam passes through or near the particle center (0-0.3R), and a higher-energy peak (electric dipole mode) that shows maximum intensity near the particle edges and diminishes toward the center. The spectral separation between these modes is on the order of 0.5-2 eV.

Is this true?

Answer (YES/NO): NO